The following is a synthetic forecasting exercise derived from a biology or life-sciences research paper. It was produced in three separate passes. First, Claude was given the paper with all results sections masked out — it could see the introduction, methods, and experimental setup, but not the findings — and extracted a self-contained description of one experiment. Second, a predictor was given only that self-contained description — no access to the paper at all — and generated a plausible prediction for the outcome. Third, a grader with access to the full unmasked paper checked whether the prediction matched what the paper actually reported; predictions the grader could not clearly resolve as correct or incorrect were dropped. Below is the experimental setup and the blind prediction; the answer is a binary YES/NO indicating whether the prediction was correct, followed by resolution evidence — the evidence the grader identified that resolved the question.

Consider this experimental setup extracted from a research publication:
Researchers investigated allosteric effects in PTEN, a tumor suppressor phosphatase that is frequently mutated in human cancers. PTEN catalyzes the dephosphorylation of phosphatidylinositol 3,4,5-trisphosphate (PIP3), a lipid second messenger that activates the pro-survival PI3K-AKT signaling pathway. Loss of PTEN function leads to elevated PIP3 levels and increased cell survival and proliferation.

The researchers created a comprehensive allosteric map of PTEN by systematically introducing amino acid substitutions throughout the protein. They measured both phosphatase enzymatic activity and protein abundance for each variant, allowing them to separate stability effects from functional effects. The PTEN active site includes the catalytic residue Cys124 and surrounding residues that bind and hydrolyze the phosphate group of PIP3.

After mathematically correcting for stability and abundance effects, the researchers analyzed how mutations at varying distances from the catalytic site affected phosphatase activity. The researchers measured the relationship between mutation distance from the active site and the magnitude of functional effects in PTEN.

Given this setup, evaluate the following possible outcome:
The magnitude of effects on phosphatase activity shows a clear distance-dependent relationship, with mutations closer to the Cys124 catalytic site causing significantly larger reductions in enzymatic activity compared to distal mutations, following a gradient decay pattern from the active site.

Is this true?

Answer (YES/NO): YES